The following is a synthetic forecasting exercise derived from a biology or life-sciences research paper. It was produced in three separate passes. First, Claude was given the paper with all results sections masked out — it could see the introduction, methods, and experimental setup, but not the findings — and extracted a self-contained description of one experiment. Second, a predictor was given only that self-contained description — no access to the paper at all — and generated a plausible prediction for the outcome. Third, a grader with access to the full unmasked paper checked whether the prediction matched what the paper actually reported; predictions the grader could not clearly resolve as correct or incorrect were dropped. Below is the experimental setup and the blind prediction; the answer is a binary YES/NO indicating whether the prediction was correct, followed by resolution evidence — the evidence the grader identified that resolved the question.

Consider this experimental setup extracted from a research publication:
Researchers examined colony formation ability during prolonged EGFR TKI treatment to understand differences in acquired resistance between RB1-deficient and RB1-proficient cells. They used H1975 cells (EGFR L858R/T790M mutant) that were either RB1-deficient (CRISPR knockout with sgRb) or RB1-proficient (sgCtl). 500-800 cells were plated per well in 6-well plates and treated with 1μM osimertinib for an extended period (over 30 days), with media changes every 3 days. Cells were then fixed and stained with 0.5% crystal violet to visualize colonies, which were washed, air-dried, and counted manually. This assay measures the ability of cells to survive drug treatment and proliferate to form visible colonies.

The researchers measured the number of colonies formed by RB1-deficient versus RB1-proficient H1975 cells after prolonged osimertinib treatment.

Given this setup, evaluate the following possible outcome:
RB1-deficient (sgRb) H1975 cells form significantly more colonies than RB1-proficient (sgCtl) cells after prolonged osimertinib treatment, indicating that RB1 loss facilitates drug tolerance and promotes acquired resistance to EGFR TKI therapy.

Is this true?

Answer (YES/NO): YES